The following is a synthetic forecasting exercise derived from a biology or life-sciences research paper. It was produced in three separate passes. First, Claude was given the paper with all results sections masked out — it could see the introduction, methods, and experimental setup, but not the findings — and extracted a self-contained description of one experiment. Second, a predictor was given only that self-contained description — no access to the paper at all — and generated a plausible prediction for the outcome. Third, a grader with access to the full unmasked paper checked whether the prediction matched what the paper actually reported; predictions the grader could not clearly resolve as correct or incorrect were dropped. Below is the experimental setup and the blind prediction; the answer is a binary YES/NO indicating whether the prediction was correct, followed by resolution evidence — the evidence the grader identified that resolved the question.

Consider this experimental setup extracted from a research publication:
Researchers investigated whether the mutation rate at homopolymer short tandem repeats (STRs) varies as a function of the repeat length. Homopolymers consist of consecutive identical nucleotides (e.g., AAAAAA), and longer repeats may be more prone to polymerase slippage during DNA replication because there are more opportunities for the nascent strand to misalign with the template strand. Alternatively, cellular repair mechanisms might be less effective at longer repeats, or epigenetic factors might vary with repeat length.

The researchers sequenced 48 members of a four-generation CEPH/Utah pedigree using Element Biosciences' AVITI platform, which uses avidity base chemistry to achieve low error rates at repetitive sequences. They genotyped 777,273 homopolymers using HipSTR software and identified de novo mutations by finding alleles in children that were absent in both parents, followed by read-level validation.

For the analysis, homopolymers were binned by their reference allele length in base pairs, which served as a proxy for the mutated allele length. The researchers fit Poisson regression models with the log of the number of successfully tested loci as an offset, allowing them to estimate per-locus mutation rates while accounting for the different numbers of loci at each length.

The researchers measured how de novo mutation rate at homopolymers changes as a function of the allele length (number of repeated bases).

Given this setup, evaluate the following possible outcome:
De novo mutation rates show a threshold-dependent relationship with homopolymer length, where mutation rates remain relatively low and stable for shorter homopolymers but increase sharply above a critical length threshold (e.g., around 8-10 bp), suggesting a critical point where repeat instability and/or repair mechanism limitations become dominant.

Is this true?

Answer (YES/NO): NO